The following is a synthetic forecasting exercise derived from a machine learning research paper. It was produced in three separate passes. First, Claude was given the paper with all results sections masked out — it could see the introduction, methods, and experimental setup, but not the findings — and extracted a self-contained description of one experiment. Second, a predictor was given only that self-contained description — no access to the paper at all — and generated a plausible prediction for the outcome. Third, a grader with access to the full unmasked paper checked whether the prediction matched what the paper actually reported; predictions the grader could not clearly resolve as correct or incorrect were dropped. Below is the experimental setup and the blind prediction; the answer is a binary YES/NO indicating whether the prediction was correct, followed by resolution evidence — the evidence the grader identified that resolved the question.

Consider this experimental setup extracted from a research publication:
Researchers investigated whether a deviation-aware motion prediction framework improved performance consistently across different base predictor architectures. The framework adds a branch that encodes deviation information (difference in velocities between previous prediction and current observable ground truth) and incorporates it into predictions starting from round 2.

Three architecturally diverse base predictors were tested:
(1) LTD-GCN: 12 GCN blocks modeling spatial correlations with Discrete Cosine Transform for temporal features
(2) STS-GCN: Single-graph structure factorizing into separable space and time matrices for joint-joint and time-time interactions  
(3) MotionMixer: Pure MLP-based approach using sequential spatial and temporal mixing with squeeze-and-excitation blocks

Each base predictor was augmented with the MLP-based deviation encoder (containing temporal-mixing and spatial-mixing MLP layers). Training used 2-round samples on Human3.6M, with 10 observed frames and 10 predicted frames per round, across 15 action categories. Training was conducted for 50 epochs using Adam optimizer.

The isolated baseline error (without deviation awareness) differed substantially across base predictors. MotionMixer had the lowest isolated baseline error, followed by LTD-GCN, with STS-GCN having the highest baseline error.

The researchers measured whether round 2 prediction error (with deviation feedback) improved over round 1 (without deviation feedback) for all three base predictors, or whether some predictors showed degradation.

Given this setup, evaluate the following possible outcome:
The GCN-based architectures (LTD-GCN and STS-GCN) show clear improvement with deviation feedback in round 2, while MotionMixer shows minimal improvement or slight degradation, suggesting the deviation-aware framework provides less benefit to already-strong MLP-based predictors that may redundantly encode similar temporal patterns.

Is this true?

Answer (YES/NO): NO